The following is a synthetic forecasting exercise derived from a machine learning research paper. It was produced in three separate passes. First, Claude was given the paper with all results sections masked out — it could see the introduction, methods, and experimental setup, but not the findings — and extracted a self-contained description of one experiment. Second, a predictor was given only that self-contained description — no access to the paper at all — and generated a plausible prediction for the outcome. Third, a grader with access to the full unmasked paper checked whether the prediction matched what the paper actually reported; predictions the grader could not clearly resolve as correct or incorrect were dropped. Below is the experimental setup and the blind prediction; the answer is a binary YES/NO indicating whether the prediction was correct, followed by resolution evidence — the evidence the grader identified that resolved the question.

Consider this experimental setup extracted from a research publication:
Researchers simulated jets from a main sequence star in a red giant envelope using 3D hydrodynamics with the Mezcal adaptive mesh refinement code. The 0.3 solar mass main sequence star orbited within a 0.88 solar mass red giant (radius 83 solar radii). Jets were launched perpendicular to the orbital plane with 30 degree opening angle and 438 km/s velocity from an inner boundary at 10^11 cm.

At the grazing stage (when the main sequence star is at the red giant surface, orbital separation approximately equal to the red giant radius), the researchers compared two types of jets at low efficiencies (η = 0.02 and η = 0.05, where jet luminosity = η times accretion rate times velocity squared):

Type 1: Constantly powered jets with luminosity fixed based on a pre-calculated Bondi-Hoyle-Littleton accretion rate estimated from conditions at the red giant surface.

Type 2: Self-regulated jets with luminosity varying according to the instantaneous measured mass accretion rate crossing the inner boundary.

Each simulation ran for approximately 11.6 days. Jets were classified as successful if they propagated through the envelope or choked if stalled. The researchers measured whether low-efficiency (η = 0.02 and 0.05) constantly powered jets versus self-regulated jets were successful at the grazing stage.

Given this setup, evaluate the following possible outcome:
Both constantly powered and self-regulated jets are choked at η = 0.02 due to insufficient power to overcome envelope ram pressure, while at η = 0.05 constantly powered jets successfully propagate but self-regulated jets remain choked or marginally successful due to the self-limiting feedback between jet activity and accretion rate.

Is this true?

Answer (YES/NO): NO